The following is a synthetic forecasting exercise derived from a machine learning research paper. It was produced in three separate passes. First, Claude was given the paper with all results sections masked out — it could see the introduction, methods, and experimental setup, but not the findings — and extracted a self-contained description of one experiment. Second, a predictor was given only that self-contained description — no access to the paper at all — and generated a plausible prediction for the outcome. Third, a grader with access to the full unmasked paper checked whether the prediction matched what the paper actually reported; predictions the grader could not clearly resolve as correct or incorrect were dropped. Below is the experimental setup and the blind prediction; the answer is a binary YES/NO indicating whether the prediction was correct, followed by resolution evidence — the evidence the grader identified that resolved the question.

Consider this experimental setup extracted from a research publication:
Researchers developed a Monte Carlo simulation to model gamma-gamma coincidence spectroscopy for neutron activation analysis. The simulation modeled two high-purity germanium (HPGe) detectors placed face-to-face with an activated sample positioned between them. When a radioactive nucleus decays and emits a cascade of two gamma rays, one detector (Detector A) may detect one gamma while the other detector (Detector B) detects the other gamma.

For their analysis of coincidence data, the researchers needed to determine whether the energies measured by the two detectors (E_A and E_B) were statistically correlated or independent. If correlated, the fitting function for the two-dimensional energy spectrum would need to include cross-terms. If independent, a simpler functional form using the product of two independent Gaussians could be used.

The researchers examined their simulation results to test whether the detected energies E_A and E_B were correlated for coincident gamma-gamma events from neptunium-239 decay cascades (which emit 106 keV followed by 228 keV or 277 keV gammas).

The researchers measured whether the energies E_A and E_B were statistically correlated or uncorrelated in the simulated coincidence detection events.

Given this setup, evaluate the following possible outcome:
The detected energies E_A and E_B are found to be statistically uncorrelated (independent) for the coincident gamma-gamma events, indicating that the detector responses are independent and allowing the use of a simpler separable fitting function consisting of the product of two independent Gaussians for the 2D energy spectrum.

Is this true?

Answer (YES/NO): YES